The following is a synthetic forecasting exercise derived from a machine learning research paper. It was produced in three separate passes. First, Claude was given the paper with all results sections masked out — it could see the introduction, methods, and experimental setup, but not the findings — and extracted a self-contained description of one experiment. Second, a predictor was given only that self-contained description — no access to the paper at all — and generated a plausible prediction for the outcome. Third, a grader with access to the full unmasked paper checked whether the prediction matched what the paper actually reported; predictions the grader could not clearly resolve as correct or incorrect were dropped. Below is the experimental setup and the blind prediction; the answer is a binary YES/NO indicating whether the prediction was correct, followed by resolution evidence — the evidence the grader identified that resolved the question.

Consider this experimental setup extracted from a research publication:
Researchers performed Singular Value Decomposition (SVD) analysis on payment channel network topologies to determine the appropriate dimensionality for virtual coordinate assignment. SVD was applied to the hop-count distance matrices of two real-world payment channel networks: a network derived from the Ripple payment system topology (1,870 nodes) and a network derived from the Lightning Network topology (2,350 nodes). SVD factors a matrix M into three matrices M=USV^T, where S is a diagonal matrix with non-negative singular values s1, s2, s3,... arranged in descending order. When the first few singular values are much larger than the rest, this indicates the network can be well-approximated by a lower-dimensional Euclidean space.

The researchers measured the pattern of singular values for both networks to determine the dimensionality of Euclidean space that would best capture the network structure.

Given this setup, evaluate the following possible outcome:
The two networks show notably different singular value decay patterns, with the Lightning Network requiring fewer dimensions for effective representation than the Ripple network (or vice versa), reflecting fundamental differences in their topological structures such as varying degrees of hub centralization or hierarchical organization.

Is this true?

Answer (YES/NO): YES